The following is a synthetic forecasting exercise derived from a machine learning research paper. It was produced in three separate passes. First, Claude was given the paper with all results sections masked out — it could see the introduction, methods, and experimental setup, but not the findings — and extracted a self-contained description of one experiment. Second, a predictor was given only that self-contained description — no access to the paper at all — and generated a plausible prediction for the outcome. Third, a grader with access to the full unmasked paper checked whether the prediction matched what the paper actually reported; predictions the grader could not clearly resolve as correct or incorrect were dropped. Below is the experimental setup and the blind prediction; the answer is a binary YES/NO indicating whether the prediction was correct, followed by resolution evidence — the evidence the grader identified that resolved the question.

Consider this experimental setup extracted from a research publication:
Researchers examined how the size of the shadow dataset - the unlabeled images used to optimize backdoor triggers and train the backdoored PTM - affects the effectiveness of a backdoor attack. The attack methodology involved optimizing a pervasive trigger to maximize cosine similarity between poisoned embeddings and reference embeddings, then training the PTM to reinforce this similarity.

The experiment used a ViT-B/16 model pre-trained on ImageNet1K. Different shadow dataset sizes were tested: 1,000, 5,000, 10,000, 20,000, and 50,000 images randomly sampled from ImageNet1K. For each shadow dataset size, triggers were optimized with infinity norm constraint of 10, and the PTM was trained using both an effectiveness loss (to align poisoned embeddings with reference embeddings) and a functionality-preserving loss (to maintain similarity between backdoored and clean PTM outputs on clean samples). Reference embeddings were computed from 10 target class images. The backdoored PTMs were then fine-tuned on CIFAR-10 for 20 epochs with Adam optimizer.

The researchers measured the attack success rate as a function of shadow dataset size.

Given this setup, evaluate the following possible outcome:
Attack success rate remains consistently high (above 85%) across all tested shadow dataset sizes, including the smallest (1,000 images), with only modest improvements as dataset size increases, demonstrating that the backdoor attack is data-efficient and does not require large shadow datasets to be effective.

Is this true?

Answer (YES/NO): NO